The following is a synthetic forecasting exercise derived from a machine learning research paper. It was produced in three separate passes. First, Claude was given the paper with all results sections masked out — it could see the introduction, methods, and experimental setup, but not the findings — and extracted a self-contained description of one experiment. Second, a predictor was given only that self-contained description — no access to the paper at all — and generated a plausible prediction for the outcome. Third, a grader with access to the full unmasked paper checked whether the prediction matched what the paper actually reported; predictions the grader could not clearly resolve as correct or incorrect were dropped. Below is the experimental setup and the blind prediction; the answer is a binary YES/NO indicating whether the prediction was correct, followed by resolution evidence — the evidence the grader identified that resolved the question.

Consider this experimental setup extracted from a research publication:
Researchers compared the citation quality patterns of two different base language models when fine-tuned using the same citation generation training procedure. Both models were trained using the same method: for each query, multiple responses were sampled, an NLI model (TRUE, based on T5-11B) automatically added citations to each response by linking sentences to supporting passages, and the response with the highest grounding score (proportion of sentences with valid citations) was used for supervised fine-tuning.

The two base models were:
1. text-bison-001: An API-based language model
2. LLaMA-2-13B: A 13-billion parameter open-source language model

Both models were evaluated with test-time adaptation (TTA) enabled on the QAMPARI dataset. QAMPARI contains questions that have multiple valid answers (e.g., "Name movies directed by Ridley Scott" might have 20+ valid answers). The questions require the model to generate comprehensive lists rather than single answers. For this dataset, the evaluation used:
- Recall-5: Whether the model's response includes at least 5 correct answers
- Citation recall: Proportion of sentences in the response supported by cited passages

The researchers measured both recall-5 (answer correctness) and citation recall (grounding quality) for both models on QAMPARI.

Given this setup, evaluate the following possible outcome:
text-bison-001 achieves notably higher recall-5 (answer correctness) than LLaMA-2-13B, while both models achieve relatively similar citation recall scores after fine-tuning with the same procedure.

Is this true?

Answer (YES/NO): NO